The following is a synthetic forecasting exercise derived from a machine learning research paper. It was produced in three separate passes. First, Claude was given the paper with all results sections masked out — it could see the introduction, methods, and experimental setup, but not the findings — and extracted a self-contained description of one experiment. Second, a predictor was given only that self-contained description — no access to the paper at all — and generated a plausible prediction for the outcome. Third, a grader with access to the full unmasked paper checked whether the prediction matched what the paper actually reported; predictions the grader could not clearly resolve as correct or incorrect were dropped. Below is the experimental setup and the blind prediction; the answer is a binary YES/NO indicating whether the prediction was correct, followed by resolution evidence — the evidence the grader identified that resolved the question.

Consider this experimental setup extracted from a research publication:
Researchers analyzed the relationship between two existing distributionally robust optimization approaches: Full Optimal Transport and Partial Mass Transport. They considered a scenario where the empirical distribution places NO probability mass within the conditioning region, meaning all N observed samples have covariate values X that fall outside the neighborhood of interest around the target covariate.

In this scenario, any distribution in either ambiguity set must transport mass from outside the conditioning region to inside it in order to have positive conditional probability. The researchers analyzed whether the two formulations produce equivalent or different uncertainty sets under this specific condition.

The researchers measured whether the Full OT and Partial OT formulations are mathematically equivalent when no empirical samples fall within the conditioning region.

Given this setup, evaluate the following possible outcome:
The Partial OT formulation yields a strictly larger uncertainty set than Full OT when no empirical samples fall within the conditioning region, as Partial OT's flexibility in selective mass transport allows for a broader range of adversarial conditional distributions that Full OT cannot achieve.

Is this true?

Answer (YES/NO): NO